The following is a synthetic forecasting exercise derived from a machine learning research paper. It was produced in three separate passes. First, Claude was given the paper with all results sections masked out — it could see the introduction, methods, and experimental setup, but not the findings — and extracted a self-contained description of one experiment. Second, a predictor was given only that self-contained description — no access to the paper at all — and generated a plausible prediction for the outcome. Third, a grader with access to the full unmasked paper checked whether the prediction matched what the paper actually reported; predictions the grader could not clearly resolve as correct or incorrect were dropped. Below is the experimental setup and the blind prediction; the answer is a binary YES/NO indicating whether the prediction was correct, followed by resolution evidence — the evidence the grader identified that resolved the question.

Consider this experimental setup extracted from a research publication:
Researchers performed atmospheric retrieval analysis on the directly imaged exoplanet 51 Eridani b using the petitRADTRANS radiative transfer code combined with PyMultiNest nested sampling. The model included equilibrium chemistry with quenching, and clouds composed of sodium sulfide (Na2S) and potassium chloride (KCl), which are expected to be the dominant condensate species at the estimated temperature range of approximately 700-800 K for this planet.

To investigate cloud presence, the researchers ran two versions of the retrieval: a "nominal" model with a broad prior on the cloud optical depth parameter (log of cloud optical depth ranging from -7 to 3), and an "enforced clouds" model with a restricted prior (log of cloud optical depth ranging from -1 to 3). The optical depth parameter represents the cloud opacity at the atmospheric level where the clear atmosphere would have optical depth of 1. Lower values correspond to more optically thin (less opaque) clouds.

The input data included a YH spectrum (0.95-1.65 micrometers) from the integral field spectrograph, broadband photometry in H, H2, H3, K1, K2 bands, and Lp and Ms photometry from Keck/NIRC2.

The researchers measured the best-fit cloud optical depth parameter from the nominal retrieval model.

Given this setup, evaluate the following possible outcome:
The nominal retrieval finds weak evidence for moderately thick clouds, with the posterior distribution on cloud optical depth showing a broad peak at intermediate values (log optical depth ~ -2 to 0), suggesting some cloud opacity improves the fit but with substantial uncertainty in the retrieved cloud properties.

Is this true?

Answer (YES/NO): NO